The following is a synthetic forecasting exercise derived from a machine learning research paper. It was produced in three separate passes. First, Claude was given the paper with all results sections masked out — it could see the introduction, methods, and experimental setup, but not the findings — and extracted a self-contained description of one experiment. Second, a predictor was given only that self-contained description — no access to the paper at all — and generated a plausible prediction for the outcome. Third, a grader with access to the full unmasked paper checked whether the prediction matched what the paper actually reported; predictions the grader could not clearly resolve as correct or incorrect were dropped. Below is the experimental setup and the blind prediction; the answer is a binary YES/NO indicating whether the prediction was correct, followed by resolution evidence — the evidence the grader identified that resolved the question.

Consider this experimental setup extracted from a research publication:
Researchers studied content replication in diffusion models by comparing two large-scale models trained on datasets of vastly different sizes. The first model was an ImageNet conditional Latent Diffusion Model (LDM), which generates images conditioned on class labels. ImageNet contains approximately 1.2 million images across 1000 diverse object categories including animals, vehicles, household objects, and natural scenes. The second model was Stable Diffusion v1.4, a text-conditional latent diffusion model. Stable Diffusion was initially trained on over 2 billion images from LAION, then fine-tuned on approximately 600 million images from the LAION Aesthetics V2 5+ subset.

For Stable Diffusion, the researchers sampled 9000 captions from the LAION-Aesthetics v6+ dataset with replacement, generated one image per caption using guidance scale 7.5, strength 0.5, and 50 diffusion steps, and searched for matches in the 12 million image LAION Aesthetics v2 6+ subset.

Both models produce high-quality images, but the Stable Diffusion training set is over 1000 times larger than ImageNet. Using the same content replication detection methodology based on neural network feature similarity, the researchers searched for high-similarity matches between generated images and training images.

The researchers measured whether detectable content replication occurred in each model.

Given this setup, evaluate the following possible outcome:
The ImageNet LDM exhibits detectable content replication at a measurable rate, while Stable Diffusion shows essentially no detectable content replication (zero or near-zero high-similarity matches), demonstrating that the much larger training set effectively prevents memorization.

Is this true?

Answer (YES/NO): NO